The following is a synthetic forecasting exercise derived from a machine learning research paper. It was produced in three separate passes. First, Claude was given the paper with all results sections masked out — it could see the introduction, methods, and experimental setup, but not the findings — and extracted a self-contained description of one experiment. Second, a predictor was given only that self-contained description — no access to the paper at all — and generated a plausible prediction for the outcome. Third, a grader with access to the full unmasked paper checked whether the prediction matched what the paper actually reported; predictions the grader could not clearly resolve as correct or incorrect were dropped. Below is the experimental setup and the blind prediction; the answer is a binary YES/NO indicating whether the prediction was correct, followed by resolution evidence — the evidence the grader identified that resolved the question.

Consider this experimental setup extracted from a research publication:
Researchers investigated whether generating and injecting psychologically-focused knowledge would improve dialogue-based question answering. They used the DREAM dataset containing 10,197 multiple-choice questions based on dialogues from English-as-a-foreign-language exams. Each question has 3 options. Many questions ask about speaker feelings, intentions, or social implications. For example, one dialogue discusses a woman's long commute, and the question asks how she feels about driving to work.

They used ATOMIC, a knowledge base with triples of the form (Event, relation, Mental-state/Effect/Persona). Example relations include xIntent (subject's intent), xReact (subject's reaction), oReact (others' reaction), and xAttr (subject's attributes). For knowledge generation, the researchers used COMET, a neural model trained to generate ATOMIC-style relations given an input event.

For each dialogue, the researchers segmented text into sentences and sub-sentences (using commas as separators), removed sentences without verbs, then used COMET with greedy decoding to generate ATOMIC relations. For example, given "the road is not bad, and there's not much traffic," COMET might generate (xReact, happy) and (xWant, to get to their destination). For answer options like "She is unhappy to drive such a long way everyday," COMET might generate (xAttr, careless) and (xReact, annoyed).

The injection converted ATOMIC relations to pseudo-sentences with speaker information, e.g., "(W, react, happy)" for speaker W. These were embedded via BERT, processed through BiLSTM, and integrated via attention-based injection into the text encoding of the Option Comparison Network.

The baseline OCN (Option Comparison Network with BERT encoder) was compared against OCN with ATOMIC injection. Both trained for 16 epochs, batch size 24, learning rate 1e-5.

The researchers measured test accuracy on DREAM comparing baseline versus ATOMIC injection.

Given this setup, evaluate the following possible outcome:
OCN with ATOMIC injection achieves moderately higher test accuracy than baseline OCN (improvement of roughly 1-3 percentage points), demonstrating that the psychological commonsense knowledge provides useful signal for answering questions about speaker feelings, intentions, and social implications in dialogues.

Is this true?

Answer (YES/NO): NO